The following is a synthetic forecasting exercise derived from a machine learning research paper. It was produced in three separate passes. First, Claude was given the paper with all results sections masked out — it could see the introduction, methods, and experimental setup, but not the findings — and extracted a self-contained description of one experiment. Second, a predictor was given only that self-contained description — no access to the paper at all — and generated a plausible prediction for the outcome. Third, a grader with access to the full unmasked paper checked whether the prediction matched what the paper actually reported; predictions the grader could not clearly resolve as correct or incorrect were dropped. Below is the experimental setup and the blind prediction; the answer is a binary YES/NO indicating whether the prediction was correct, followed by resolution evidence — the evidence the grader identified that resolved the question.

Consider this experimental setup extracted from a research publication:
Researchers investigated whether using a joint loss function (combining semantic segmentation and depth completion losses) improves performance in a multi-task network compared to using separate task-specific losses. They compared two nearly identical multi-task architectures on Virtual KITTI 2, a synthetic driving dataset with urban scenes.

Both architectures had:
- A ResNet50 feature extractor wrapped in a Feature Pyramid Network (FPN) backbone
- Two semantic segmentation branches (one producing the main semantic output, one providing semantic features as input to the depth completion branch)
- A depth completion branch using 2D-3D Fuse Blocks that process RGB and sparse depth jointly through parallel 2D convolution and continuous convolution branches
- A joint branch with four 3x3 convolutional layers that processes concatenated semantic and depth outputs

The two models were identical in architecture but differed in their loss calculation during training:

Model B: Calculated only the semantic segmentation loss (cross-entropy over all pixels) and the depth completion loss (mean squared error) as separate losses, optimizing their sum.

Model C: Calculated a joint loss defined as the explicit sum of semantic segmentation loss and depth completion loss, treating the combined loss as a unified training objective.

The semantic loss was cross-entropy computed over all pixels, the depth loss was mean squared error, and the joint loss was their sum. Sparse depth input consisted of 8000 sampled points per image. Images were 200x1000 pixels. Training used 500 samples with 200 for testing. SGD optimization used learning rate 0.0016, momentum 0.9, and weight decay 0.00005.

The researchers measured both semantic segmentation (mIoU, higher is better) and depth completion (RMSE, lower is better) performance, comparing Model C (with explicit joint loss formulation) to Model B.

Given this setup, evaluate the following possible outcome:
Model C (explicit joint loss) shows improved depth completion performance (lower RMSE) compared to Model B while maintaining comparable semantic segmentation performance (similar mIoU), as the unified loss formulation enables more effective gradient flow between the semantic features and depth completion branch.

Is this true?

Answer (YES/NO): NO